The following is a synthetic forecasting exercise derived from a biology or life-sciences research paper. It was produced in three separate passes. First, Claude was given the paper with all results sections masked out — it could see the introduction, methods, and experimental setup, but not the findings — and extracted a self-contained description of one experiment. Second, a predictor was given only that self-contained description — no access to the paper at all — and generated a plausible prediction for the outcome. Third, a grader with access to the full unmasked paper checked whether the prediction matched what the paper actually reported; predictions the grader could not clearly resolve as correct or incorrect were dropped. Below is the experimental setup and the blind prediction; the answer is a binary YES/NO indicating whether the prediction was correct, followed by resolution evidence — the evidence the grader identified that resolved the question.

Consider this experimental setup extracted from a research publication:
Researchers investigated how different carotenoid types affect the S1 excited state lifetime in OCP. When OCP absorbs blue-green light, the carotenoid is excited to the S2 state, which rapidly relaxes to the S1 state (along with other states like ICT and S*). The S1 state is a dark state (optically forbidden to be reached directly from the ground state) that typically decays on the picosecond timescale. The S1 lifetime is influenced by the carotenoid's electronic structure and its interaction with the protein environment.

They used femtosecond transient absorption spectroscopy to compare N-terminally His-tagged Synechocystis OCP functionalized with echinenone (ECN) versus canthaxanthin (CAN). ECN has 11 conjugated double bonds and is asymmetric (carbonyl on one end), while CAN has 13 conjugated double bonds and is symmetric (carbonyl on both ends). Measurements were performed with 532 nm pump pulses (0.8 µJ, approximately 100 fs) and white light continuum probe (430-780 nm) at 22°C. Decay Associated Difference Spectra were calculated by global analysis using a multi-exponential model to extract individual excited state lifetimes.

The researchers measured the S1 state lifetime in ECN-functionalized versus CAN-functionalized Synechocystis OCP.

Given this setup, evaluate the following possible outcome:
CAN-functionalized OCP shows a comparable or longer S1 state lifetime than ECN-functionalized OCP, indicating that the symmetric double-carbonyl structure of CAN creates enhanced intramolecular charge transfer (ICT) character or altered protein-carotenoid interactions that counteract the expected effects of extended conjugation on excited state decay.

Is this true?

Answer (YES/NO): NO